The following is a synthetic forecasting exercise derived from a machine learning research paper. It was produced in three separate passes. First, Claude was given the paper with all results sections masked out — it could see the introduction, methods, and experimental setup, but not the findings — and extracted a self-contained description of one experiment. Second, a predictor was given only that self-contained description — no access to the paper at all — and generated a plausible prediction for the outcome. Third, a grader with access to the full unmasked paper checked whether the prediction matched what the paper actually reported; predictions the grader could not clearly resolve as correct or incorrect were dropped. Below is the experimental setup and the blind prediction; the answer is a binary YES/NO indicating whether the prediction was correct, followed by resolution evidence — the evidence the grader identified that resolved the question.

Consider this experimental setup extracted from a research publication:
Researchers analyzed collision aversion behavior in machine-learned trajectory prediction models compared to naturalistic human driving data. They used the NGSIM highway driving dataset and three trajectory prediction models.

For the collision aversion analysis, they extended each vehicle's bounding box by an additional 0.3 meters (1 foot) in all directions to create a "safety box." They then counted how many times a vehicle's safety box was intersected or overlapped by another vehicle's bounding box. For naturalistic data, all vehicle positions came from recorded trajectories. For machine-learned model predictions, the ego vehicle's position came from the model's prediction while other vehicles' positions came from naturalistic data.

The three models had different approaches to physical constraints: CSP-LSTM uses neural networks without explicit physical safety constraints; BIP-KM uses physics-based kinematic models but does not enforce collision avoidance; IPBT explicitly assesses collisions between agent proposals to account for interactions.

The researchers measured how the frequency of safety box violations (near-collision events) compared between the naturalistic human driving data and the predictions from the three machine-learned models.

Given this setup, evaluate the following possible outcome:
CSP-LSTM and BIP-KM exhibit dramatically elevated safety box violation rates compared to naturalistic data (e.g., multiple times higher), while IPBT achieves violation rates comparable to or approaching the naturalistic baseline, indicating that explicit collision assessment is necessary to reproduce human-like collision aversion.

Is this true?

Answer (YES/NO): NO